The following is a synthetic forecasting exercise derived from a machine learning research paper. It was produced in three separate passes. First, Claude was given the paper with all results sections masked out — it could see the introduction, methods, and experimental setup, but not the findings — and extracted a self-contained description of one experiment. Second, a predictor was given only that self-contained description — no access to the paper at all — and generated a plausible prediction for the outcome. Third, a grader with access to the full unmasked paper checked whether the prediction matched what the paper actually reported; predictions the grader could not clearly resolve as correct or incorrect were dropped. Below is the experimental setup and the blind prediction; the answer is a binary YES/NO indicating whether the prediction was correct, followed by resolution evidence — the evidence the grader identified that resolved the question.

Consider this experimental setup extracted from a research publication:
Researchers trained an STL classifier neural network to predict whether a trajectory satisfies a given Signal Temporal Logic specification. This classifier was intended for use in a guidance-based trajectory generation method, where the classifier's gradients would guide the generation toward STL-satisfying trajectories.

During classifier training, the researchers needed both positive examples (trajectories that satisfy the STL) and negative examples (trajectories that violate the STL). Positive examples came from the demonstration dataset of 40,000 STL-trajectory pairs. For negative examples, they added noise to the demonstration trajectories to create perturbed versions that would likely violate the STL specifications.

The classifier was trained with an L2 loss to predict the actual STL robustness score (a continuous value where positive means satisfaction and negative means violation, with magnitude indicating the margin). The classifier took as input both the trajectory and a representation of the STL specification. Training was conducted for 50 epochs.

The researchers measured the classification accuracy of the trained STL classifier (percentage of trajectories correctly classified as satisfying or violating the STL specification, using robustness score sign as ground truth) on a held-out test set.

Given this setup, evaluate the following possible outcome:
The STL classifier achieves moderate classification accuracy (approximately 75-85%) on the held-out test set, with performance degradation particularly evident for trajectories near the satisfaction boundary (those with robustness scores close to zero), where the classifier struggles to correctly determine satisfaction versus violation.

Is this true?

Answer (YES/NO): NO